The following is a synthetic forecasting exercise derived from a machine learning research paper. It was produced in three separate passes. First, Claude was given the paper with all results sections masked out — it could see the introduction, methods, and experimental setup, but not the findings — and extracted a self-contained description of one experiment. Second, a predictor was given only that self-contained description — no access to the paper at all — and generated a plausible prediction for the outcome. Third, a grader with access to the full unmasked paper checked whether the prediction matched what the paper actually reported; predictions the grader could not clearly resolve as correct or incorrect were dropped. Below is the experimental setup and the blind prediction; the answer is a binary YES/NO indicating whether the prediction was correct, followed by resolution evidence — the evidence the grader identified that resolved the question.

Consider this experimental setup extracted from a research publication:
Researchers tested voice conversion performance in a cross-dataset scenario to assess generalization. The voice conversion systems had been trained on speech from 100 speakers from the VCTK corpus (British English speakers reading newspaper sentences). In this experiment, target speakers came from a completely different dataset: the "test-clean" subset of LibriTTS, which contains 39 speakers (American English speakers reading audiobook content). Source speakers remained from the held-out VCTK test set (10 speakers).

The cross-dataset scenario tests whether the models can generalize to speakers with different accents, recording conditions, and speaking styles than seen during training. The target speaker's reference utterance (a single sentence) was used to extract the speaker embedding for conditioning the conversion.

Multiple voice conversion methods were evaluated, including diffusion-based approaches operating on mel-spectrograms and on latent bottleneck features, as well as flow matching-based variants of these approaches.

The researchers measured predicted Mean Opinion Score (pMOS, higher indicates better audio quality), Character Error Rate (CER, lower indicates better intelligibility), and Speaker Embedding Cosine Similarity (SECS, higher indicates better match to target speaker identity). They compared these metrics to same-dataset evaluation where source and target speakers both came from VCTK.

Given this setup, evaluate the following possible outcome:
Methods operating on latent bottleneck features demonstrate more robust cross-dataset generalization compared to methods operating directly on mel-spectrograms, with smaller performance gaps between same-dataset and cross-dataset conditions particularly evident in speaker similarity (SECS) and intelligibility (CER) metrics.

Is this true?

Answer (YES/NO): NO